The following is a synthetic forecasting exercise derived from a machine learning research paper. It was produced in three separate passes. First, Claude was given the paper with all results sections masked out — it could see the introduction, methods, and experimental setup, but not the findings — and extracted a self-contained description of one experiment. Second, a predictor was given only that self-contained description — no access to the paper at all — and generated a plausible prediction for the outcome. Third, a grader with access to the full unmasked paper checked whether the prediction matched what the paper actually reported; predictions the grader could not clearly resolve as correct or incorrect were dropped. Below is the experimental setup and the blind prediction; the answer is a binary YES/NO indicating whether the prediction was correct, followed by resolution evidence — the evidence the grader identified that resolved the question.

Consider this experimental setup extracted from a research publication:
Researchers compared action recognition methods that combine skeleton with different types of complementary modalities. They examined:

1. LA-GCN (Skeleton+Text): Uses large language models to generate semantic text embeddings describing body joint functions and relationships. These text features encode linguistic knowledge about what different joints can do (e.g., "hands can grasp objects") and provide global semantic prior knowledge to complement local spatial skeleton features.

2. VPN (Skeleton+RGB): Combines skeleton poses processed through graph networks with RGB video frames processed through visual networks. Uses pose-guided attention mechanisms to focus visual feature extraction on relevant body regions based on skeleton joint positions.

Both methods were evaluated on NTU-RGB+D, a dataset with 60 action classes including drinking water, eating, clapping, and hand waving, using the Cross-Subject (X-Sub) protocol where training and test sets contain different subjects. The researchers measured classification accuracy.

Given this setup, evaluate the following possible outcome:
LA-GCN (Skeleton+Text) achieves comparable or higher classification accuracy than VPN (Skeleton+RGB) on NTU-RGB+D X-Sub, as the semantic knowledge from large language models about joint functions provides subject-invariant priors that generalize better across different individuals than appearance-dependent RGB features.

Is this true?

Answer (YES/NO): YES